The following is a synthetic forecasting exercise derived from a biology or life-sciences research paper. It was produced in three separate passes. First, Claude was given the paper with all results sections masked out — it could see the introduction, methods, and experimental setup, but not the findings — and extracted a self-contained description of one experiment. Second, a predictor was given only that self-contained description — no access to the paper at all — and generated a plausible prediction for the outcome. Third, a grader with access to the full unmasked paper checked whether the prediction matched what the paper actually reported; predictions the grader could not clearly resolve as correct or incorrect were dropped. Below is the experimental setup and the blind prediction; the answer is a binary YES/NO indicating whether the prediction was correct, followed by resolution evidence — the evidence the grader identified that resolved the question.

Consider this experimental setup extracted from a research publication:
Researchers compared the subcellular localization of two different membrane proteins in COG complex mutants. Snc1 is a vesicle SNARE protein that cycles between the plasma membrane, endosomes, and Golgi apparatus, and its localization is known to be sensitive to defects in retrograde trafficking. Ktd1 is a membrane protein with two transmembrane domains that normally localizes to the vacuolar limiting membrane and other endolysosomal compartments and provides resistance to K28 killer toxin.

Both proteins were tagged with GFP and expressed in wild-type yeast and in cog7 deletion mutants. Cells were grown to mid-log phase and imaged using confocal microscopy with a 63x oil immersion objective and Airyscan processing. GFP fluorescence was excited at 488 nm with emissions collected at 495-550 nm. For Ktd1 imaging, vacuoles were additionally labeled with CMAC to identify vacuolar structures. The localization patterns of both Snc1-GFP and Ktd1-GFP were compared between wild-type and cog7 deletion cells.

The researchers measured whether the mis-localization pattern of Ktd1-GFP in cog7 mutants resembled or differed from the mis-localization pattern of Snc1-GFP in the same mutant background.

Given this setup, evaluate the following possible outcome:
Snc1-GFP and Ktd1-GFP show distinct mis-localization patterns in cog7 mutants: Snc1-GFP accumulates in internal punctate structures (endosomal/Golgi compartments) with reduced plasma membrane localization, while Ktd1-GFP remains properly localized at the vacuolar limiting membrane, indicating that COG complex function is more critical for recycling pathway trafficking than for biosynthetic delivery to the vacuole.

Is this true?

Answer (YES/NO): NO